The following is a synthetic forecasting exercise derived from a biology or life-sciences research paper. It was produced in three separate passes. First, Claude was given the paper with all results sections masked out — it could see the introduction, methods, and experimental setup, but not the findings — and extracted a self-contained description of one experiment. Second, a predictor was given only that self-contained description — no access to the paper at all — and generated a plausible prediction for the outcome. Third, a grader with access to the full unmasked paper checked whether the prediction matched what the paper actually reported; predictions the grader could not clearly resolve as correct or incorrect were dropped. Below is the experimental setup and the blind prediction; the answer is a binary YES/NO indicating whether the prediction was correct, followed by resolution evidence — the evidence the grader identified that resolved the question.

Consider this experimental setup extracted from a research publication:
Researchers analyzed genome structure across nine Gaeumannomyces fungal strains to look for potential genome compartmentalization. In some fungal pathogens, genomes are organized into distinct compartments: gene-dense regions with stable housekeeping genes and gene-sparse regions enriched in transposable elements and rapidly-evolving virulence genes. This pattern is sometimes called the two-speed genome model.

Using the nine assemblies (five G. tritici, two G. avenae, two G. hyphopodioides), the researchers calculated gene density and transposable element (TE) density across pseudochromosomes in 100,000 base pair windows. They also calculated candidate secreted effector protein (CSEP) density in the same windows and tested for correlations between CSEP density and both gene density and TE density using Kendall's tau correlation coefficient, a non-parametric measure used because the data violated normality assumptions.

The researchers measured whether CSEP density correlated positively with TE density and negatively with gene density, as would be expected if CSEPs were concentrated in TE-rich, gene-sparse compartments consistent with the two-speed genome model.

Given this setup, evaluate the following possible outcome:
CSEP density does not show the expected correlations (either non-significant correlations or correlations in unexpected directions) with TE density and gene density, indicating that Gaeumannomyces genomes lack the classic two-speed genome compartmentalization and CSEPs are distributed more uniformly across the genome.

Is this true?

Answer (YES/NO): YES